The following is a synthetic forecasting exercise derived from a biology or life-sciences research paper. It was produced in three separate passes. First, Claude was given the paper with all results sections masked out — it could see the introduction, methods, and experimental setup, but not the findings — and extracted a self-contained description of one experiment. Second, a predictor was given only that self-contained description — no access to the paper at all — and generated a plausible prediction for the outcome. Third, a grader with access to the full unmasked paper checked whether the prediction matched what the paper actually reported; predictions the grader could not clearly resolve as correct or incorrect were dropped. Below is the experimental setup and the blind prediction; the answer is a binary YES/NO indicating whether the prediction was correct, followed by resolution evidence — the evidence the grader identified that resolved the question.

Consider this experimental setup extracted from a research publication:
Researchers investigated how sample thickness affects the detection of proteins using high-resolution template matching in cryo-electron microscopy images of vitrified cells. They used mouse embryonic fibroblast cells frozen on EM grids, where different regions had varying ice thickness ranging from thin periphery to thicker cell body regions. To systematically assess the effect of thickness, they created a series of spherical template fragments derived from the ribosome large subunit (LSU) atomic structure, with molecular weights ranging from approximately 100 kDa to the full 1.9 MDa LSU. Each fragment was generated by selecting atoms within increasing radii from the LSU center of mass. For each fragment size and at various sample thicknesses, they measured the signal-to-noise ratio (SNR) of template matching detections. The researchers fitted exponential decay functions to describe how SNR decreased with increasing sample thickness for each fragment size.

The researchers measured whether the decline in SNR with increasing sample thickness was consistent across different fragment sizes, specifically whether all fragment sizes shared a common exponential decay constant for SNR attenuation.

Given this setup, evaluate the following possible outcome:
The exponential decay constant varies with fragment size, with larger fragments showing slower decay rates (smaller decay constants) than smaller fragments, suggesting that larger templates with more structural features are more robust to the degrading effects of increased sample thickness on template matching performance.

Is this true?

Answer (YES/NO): NO